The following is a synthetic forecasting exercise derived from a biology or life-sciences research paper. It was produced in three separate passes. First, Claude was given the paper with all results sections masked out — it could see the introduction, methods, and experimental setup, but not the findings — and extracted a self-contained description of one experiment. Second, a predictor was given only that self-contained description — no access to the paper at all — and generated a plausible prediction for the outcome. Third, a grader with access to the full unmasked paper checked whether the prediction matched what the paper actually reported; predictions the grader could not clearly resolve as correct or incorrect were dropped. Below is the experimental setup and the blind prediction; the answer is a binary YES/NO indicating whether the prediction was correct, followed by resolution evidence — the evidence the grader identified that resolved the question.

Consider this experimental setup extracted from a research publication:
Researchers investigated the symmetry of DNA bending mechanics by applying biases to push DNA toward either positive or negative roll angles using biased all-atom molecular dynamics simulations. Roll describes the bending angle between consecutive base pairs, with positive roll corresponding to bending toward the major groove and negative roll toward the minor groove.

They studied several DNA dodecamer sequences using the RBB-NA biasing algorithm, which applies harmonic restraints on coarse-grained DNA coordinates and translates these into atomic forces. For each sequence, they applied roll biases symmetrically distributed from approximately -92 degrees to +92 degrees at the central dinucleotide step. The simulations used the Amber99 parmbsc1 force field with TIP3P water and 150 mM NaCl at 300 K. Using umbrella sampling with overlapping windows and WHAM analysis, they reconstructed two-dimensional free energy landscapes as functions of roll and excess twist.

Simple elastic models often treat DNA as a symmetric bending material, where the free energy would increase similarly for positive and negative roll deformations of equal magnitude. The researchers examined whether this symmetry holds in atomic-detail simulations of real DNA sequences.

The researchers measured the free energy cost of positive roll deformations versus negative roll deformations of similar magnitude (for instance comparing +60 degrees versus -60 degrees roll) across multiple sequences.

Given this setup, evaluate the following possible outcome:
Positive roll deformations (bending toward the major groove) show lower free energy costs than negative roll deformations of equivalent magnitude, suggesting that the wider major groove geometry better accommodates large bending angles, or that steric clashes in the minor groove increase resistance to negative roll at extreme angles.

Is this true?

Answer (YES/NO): NO